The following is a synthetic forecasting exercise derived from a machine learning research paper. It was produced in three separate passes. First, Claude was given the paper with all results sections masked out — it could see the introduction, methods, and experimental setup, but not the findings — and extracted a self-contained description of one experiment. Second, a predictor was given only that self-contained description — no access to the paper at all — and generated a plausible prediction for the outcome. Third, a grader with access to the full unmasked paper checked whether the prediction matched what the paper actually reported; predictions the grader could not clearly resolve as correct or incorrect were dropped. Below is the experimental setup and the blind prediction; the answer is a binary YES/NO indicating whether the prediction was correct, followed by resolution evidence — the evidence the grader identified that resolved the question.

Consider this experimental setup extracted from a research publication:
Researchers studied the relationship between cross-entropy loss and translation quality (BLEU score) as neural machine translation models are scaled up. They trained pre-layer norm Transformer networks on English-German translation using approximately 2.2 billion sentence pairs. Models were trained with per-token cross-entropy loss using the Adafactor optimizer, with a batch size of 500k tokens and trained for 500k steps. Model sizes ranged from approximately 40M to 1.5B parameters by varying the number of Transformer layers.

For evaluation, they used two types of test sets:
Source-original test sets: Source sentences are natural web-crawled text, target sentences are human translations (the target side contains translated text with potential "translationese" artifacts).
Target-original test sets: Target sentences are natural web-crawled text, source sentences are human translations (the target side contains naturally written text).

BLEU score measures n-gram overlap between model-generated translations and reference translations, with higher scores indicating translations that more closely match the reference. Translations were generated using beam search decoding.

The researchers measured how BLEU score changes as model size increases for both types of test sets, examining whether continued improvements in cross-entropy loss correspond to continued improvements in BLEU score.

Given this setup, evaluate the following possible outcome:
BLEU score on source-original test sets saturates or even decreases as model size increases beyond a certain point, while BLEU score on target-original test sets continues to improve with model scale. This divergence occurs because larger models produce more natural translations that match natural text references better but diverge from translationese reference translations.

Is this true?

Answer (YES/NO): YES